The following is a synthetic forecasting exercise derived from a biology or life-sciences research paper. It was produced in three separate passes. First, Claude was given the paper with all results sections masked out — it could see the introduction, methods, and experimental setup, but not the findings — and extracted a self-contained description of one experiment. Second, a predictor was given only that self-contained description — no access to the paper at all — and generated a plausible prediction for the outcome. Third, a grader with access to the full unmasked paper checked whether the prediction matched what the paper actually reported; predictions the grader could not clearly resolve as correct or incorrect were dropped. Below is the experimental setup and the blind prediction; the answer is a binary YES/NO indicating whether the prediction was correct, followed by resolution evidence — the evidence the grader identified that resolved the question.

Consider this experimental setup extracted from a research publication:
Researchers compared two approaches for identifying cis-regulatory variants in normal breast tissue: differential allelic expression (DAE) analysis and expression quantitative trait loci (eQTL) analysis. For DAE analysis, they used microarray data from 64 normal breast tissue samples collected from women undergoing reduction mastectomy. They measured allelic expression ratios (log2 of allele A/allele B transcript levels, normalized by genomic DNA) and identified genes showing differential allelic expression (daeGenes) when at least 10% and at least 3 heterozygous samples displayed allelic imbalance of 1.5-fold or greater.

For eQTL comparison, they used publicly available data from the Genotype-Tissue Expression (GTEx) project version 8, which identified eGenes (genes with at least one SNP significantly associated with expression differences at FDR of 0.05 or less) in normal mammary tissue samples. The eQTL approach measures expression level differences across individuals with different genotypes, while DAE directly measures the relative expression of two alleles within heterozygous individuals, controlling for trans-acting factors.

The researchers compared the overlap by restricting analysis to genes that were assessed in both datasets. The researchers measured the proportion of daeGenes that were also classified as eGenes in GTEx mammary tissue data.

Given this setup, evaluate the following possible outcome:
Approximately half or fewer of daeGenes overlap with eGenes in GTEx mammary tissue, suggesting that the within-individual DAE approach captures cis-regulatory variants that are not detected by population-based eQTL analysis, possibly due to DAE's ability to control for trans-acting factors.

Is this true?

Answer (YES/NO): YES